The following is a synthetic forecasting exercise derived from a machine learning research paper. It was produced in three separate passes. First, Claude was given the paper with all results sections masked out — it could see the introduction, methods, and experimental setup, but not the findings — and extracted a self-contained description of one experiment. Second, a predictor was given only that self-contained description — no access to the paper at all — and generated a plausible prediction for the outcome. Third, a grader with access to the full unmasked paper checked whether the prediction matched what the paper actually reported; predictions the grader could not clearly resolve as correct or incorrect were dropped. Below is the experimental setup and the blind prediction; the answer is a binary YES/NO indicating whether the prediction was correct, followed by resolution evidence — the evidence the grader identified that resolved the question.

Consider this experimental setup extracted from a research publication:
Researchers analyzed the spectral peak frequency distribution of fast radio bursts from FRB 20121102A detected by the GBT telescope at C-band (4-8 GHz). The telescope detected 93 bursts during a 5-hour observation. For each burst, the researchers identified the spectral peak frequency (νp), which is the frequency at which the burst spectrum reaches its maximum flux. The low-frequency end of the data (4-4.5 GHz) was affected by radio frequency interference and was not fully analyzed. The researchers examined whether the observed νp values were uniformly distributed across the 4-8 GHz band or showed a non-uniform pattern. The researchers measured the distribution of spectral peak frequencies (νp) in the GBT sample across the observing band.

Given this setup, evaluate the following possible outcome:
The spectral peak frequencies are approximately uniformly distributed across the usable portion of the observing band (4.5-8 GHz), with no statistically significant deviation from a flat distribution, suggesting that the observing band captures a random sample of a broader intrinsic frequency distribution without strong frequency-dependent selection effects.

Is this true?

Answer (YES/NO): NO